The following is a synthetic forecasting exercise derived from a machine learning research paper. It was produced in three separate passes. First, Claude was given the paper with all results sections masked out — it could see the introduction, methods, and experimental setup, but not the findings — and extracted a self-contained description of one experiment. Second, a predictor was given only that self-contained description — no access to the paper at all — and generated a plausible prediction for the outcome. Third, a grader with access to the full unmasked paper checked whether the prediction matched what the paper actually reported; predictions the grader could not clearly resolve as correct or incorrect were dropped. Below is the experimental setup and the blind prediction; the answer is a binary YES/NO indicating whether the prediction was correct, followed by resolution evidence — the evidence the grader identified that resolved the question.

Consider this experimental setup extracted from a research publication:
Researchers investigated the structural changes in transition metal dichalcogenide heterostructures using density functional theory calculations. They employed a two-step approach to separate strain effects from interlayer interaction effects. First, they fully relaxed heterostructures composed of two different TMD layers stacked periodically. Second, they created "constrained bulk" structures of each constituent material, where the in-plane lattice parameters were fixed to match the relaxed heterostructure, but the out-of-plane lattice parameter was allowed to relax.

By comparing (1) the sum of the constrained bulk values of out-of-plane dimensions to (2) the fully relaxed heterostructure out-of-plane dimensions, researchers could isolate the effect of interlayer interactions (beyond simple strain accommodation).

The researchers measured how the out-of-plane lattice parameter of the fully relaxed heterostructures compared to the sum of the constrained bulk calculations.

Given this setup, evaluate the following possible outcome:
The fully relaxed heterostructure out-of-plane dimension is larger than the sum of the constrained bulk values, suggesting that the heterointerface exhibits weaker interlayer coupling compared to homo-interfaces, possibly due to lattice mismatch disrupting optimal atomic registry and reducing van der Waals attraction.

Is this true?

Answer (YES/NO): NO